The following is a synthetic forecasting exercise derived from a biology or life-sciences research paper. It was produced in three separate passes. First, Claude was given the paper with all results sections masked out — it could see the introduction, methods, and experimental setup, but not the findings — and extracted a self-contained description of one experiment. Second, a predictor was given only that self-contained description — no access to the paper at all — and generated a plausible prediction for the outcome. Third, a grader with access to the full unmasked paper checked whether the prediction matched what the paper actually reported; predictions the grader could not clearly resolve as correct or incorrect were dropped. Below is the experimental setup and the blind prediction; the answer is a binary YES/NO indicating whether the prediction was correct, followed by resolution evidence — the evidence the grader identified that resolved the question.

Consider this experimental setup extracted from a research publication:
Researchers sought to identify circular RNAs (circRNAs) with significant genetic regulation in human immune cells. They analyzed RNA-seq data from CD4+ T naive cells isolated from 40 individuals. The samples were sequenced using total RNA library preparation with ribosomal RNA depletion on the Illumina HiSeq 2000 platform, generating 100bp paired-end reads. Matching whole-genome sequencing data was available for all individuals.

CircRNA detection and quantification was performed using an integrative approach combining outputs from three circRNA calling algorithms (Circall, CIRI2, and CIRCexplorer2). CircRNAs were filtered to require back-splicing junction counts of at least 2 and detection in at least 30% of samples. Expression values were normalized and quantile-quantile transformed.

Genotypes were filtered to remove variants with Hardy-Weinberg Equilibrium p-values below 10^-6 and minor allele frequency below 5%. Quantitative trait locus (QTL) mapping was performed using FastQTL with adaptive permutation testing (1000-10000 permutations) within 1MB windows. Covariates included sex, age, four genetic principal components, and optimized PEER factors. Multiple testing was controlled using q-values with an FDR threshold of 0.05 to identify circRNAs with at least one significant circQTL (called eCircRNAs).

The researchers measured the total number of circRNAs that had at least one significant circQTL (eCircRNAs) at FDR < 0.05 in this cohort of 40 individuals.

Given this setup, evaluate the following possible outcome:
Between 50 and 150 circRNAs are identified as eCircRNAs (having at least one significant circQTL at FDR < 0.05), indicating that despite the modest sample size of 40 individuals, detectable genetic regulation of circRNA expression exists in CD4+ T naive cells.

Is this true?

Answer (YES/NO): YES